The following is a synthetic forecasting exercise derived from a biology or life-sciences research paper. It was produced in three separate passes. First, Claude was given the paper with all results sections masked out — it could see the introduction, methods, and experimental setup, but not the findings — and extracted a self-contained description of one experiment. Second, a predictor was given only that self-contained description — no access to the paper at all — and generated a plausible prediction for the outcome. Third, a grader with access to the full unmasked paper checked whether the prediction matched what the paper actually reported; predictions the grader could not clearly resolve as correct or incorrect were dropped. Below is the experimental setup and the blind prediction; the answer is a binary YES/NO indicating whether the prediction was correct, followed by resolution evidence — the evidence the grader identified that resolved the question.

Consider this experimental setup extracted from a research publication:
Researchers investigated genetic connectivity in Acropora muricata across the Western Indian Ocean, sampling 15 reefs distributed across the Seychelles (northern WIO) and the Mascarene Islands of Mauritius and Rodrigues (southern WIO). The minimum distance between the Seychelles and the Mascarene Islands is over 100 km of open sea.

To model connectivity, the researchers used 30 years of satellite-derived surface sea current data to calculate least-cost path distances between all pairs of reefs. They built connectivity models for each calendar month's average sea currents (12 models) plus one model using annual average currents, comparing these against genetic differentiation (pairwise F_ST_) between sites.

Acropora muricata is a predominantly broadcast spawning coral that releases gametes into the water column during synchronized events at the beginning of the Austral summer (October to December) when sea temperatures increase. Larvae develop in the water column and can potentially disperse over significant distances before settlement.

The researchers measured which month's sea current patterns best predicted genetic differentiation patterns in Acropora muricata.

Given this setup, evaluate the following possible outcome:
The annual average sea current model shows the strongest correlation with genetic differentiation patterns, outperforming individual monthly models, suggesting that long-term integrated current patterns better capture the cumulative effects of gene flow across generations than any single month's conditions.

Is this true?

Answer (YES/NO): NO